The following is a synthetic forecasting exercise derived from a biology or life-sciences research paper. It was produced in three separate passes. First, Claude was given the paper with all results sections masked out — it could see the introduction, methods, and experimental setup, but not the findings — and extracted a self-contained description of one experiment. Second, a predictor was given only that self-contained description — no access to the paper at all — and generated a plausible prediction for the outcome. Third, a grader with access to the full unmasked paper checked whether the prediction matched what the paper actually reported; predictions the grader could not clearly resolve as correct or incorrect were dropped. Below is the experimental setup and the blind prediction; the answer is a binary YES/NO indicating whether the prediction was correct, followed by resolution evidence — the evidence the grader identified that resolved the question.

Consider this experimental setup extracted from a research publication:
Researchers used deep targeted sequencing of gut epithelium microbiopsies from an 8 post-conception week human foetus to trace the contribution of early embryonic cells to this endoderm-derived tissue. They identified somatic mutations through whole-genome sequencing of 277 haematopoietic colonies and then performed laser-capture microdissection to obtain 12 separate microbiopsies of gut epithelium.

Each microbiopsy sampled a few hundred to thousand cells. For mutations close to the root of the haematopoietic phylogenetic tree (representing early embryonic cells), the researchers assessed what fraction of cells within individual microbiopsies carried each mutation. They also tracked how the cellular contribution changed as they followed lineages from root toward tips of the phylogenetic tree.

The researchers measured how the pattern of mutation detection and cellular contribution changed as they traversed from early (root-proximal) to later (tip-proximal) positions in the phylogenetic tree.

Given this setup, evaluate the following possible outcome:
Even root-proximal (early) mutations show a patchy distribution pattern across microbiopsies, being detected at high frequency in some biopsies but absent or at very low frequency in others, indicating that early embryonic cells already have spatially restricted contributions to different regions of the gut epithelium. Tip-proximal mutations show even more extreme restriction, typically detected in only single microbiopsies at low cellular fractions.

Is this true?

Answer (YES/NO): NO